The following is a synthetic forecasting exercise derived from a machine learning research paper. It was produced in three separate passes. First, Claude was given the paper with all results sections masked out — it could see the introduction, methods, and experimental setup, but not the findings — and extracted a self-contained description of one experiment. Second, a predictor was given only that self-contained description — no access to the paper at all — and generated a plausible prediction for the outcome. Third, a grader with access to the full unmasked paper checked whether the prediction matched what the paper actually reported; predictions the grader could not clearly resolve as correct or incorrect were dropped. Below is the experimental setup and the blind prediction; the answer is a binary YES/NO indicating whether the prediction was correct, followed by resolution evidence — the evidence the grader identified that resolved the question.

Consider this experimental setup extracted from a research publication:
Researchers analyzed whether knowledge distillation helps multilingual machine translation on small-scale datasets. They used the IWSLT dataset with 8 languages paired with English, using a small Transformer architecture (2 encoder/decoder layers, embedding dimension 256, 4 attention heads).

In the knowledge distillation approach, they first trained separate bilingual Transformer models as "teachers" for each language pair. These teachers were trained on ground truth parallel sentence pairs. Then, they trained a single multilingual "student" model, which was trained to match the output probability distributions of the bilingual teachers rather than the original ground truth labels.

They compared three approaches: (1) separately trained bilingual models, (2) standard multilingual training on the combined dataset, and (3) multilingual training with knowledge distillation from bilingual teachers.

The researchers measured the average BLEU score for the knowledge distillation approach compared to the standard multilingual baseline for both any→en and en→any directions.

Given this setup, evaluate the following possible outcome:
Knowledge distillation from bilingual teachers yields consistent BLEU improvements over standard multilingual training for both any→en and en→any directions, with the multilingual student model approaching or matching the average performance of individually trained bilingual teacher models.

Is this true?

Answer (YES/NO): NO